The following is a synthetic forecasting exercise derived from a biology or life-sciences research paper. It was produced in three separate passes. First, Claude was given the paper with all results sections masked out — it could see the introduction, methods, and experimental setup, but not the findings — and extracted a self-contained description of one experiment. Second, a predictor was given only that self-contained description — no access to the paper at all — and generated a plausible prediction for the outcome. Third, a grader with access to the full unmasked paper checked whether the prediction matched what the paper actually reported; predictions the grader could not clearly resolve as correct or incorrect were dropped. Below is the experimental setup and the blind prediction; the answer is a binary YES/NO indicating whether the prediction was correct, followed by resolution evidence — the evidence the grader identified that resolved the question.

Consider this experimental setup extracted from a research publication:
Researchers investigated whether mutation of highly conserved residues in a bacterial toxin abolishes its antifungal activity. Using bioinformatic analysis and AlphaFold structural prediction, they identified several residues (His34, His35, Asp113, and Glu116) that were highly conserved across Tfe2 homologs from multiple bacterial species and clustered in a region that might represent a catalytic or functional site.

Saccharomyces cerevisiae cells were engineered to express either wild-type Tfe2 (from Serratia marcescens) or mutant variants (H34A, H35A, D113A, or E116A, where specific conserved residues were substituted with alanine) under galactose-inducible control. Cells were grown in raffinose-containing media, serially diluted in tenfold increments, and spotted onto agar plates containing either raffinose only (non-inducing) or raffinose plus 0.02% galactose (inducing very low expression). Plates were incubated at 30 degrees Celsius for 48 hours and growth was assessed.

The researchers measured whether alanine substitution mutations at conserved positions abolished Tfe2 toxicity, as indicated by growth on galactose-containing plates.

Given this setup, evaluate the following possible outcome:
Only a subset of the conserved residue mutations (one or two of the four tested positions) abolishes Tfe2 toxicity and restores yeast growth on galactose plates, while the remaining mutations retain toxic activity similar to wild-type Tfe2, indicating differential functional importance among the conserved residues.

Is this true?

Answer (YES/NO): NO